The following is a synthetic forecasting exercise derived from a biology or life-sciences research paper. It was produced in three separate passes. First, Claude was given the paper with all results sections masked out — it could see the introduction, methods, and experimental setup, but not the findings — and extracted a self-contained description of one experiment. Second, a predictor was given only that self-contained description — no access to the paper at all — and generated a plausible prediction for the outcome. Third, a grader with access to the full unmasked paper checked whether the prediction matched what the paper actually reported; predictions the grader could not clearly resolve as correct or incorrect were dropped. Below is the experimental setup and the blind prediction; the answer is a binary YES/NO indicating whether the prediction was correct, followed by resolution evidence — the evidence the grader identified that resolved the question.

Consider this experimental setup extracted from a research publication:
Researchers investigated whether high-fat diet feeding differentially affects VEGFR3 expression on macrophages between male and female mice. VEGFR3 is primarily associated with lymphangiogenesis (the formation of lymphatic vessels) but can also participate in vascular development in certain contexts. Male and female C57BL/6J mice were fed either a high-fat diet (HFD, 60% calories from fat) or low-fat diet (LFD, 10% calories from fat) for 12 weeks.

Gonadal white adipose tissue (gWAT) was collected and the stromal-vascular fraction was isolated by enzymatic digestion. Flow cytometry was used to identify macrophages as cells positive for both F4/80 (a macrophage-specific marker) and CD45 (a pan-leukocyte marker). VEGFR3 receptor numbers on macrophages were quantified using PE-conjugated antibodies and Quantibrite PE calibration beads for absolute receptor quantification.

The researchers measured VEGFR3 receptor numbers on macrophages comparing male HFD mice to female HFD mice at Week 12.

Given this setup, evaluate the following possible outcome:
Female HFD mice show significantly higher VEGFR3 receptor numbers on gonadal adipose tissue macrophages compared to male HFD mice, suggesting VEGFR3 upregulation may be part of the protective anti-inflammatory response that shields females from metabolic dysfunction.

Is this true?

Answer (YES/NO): NO